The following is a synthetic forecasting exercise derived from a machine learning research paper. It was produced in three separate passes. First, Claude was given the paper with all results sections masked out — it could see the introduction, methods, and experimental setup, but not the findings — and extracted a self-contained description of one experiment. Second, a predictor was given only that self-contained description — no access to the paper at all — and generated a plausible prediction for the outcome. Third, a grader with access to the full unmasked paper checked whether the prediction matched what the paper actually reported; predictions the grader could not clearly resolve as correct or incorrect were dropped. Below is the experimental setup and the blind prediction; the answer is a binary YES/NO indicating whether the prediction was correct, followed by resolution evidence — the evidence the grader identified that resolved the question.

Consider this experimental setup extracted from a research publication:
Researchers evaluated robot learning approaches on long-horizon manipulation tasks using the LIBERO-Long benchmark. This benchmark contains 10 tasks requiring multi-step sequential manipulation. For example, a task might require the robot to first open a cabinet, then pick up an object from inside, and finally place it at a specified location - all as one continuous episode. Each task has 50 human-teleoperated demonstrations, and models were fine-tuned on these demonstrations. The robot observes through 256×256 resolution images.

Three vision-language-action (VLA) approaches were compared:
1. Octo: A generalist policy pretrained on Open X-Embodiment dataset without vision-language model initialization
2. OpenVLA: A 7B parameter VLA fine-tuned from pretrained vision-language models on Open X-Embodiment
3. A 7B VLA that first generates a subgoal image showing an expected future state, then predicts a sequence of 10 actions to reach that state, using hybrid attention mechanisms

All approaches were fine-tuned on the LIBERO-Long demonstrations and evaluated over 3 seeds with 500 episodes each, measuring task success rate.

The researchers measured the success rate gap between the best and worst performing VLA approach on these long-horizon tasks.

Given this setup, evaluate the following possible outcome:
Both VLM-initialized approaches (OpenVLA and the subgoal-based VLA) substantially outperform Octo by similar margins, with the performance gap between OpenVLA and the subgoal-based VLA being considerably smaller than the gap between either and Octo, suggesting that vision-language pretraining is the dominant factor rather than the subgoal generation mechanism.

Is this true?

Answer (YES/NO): NO